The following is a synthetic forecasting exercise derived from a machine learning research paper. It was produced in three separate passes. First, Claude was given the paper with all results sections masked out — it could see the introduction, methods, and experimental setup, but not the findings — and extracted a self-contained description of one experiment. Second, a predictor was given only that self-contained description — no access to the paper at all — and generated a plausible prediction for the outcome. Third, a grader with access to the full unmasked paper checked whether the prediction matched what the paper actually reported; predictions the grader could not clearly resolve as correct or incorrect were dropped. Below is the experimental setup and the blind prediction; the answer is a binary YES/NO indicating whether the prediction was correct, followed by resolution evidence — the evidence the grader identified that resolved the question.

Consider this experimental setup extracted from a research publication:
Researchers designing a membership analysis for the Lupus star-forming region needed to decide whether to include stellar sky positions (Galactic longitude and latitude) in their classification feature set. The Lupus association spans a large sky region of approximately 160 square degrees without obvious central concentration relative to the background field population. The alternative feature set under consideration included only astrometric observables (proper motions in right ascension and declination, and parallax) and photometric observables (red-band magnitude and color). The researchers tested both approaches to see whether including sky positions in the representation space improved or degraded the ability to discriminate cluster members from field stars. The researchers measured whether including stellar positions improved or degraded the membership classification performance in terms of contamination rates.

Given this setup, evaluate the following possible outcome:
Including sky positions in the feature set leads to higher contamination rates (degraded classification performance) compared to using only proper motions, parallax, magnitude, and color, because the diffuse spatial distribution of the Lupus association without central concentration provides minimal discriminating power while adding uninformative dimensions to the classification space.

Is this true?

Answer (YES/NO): YES